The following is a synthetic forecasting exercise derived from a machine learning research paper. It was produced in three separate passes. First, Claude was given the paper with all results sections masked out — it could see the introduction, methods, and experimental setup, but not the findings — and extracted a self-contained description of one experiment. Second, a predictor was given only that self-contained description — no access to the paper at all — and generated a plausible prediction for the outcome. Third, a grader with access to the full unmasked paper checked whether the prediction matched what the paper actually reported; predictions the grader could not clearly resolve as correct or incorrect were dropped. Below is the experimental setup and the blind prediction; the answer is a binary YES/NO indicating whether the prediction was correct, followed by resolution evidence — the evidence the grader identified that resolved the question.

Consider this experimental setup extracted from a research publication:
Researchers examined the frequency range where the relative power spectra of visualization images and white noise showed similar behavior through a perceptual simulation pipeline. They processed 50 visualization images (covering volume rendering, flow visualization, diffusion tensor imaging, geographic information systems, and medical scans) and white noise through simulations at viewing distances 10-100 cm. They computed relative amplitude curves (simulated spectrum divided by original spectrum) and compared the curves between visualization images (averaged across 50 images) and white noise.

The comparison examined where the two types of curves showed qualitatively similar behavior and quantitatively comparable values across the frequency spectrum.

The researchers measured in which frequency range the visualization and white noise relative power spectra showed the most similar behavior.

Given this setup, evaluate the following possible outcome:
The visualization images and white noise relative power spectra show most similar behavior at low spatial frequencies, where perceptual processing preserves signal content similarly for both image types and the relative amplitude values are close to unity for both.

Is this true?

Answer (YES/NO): NO